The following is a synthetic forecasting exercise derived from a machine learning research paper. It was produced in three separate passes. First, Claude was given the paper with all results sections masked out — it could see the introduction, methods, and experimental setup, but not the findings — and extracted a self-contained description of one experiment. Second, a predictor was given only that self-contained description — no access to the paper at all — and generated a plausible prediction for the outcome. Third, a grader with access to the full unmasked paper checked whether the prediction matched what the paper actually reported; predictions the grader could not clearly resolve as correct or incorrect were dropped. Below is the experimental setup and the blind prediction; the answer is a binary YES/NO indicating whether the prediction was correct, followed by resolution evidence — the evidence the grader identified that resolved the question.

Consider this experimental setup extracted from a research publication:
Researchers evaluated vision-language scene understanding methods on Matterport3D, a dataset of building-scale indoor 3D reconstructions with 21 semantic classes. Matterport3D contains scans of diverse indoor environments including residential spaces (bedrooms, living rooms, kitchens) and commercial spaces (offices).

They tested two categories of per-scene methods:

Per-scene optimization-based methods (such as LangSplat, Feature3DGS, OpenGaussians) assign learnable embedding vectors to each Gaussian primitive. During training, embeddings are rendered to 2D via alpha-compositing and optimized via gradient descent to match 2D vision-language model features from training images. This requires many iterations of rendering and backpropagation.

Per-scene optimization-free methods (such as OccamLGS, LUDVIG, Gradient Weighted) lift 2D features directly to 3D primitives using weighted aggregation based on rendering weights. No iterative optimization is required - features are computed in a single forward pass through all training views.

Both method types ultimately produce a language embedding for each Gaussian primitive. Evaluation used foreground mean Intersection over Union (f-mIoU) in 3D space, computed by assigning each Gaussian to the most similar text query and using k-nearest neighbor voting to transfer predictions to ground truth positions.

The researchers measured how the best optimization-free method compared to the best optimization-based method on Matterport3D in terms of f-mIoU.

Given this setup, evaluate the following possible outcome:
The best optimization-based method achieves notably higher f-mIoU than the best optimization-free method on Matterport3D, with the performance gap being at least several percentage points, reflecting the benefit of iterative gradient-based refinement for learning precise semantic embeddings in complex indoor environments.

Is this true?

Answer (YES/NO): NO